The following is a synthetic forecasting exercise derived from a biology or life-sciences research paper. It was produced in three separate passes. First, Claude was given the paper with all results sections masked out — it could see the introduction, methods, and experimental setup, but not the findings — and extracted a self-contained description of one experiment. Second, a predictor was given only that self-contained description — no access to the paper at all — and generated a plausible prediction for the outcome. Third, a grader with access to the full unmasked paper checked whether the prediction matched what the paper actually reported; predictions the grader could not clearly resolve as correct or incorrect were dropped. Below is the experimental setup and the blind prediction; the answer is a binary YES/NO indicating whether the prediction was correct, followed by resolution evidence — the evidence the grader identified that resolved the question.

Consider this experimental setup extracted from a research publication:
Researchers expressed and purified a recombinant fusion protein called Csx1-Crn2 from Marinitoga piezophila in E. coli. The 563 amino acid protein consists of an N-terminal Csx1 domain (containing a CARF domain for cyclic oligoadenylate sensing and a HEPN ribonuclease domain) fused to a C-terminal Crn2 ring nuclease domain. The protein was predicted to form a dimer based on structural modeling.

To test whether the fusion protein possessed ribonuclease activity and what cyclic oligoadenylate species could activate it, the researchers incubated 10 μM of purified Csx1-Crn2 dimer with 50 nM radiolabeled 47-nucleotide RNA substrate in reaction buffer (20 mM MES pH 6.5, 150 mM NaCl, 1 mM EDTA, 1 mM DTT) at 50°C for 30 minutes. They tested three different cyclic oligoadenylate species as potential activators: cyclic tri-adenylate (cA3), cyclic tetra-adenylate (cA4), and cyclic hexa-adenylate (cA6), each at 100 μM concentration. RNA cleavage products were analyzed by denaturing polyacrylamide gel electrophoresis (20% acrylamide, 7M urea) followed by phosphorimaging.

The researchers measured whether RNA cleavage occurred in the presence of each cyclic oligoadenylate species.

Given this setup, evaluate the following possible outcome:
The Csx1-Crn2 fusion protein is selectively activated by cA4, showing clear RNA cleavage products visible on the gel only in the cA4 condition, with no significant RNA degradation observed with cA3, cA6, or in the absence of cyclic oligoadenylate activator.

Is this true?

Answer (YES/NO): YES